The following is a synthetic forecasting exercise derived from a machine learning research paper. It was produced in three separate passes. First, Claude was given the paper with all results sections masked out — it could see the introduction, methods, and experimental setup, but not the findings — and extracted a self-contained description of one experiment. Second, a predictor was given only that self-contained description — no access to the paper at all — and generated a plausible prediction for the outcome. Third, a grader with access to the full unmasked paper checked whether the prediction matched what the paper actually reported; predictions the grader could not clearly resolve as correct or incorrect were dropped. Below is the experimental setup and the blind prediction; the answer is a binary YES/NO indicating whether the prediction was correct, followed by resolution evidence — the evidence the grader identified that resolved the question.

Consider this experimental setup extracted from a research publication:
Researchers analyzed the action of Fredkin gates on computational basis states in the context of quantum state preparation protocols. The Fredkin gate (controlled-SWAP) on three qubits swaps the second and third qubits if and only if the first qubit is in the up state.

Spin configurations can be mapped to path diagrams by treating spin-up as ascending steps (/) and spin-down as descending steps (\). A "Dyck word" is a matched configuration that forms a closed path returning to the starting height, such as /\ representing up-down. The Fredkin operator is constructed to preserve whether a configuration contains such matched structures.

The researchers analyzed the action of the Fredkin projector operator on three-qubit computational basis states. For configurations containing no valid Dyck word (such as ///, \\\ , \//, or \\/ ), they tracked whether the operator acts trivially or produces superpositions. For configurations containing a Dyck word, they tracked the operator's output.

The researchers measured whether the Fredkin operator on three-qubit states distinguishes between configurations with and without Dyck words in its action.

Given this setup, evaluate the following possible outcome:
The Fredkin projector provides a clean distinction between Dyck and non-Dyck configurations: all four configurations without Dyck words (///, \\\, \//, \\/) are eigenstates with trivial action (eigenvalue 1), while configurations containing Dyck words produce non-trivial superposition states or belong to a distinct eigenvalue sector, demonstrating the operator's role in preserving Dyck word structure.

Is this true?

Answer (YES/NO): NO